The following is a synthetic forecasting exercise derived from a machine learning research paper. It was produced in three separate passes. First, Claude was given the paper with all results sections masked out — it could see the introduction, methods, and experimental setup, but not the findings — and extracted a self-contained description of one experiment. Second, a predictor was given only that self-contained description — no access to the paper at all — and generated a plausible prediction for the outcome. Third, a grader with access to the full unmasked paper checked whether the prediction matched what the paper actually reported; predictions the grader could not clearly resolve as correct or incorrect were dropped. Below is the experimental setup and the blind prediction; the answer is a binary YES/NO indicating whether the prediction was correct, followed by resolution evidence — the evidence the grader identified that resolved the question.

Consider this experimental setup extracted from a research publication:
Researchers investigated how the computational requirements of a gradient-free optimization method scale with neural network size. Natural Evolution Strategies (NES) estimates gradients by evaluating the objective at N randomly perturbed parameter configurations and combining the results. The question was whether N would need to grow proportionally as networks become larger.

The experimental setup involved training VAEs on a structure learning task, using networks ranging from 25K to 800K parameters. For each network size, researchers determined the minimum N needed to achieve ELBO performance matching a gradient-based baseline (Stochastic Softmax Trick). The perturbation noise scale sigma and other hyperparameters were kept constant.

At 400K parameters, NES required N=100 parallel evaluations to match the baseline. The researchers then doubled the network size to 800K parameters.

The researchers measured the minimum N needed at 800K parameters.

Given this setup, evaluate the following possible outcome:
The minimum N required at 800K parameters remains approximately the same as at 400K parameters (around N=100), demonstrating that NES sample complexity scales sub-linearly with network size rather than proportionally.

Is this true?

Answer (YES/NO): YES